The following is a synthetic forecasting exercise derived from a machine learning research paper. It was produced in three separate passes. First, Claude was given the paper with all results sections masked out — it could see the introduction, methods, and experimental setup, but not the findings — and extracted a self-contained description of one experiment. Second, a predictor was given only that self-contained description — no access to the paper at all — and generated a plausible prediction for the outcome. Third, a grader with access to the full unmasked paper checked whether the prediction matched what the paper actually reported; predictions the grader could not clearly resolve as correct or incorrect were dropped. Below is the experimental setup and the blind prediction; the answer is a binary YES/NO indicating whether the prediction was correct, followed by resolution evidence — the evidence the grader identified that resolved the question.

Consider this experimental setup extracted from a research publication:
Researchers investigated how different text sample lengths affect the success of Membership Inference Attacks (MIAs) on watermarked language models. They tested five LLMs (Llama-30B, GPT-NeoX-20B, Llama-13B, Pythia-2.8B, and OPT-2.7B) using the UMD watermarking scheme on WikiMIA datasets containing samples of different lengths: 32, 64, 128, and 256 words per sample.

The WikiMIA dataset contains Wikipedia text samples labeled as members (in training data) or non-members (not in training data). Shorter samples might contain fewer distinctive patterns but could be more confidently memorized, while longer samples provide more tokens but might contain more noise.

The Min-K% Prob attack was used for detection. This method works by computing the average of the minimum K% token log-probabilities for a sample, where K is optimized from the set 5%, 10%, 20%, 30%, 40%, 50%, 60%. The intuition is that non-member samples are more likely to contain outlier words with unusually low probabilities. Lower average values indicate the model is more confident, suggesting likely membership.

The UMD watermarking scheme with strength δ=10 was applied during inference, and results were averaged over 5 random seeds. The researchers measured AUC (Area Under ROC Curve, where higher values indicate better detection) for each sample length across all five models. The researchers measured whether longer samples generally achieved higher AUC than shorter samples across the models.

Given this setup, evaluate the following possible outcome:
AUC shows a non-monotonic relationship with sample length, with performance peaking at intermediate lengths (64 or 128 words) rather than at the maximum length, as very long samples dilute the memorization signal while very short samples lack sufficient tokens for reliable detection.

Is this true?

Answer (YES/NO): NO